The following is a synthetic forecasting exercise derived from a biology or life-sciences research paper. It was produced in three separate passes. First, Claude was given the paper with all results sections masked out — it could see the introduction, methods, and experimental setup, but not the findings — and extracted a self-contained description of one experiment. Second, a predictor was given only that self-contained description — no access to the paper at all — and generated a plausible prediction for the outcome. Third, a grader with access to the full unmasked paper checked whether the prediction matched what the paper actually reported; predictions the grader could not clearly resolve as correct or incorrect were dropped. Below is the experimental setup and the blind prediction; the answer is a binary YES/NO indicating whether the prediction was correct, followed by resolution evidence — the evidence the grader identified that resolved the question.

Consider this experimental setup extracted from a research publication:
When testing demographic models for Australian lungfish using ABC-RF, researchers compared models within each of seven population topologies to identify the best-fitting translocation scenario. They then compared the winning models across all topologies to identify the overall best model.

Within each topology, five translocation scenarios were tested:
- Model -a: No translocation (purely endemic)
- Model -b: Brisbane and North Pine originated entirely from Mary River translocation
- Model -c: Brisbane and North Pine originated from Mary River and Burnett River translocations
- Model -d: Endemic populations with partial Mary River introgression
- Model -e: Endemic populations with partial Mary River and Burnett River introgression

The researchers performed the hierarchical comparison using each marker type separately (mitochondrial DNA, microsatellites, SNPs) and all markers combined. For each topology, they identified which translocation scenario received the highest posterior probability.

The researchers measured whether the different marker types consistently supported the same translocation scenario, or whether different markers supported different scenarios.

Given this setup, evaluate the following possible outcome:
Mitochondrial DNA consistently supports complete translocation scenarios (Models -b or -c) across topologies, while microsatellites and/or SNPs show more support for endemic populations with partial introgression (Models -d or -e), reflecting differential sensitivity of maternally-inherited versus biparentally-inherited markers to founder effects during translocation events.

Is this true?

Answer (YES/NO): NO